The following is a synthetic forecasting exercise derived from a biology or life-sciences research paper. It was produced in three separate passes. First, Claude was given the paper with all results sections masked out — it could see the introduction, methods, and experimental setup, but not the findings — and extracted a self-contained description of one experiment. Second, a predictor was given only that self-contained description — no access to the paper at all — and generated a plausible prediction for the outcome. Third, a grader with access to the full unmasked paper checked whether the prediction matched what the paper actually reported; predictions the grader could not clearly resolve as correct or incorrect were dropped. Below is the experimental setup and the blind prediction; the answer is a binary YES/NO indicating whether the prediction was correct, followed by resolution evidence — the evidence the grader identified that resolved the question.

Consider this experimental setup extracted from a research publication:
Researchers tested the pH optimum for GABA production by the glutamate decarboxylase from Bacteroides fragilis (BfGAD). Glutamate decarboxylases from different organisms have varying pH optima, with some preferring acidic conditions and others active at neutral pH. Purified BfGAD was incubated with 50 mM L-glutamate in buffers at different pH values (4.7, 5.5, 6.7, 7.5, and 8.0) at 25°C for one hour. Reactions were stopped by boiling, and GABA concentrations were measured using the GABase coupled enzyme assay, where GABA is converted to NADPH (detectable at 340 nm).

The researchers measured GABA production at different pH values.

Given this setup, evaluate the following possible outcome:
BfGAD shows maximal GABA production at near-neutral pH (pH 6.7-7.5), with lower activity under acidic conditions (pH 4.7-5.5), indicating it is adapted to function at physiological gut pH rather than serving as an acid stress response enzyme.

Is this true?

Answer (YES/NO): NO